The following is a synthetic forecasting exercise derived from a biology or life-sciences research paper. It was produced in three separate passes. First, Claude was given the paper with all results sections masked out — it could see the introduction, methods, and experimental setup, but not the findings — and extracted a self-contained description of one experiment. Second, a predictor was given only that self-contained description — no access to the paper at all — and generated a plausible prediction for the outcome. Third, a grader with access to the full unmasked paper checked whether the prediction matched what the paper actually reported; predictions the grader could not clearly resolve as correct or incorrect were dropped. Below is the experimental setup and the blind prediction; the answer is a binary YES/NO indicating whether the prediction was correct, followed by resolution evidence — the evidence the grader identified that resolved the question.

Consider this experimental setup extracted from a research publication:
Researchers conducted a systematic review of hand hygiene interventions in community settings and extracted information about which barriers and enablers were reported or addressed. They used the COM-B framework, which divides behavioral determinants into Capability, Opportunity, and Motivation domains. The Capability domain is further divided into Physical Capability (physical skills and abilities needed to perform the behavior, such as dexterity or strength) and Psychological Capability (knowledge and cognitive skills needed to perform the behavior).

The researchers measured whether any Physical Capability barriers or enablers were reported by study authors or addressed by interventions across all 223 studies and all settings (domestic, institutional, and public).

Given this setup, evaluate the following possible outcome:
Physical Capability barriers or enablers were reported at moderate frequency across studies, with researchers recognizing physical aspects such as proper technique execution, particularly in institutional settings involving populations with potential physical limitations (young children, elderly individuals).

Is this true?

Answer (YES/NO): NO